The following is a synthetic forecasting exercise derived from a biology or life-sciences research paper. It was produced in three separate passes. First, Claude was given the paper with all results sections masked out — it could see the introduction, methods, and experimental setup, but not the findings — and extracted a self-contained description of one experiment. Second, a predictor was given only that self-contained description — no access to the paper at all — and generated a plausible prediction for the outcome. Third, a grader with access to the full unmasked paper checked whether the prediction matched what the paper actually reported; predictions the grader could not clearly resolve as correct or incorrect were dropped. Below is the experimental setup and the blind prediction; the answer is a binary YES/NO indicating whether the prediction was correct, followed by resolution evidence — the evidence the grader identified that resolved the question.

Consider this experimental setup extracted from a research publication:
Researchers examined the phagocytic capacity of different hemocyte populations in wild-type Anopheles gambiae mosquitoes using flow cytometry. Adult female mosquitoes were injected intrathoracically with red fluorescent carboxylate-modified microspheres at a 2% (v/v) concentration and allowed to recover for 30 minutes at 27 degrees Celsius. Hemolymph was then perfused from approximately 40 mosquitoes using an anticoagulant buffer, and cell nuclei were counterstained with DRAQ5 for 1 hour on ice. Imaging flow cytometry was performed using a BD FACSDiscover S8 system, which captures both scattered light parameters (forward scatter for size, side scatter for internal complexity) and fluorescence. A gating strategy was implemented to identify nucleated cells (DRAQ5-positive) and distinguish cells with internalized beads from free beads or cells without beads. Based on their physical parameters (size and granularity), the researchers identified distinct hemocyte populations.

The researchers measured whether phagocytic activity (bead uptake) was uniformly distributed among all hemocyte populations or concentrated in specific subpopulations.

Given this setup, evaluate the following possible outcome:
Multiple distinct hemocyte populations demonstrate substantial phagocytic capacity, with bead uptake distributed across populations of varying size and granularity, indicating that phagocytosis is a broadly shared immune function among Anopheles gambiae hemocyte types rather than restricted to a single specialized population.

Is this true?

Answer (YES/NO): NO